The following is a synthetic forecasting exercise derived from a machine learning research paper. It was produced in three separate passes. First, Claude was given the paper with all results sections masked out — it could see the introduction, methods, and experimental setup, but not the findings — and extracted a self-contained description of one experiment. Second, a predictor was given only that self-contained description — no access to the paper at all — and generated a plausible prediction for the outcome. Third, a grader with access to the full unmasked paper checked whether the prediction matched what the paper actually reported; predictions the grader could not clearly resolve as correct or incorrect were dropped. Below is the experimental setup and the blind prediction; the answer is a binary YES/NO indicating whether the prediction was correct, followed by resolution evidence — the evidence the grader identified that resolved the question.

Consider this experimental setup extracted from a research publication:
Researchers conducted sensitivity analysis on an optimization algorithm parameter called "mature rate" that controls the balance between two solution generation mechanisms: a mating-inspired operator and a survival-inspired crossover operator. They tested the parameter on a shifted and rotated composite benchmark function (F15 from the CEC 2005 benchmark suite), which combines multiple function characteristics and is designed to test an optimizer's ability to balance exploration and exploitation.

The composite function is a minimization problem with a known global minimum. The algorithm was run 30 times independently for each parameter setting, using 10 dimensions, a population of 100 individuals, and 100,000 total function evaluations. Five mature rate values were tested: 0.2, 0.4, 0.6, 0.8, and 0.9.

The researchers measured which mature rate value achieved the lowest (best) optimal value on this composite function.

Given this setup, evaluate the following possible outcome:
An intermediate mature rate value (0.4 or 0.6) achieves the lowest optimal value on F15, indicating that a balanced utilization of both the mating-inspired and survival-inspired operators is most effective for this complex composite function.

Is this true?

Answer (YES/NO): NO